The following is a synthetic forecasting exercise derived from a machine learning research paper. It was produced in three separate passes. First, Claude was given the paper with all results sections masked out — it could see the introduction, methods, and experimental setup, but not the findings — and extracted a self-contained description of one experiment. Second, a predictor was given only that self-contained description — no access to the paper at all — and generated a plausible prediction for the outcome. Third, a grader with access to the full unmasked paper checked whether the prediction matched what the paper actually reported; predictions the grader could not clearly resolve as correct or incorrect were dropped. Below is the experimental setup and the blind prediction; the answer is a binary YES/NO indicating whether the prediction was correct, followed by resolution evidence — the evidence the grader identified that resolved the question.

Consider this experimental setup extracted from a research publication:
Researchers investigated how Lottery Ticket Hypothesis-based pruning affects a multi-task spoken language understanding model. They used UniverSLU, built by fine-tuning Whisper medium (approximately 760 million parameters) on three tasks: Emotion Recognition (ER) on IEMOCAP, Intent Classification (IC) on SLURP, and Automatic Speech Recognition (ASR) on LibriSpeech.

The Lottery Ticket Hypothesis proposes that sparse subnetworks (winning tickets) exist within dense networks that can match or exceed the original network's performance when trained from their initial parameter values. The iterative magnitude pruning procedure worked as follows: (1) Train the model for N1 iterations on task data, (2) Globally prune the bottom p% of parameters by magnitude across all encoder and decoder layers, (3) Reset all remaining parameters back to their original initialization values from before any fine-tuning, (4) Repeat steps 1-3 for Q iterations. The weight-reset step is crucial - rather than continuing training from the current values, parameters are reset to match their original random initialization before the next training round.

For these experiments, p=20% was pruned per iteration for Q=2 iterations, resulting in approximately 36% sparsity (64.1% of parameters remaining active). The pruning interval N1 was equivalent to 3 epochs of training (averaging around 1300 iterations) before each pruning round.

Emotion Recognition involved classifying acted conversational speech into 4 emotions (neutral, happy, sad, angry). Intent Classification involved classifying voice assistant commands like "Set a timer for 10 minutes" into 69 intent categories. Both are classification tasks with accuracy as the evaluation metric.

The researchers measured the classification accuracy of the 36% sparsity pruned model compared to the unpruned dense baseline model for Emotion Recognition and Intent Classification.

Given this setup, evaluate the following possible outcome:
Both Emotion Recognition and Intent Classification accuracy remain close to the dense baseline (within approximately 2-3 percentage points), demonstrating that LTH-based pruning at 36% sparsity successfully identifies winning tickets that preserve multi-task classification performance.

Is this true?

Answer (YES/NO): NO